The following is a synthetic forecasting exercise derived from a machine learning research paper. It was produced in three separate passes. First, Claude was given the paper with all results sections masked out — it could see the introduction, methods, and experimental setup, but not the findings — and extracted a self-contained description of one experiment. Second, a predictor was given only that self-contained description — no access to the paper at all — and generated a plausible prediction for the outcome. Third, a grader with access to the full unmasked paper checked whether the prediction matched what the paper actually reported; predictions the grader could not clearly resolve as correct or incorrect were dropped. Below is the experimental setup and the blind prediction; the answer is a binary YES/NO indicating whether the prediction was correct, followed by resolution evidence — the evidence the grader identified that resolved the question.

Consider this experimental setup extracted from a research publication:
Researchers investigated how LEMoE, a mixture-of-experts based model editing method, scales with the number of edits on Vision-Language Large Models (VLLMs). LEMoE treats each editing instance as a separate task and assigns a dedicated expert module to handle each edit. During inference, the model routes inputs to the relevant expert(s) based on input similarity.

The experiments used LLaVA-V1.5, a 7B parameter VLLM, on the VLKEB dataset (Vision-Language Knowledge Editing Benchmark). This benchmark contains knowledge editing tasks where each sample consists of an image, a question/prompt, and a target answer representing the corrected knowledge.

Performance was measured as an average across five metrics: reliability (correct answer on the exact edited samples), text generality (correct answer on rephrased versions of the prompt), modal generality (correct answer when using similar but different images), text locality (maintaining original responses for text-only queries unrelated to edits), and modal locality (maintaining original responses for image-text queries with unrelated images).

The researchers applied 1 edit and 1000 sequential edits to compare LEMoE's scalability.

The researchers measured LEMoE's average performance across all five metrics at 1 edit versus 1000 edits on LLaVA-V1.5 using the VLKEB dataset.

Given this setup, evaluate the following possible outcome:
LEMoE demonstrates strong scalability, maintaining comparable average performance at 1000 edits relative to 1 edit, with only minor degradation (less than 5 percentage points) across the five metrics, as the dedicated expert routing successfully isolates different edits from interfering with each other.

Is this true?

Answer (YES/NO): NO